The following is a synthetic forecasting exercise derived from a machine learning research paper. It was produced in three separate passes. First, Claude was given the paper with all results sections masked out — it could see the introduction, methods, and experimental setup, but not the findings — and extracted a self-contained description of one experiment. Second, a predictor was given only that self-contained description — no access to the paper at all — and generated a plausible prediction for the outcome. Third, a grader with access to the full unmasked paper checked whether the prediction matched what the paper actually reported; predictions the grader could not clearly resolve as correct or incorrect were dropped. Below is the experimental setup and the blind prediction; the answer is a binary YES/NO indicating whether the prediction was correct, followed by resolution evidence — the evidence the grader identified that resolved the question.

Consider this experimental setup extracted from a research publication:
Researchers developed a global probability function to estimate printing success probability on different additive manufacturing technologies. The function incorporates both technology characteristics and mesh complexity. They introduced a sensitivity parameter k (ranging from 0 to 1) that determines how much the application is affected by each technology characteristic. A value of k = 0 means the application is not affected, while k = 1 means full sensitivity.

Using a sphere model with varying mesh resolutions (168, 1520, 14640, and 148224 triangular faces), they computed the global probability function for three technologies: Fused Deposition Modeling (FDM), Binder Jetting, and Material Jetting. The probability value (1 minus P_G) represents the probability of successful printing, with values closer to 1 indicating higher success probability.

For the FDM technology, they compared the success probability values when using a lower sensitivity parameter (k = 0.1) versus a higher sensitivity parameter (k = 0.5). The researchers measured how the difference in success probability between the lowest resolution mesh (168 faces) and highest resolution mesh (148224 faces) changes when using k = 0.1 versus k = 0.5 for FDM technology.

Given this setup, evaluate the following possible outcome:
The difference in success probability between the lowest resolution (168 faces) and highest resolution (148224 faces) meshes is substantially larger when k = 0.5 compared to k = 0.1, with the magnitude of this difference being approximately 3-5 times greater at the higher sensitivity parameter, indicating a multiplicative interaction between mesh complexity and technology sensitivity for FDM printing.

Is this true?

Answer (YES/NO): YES